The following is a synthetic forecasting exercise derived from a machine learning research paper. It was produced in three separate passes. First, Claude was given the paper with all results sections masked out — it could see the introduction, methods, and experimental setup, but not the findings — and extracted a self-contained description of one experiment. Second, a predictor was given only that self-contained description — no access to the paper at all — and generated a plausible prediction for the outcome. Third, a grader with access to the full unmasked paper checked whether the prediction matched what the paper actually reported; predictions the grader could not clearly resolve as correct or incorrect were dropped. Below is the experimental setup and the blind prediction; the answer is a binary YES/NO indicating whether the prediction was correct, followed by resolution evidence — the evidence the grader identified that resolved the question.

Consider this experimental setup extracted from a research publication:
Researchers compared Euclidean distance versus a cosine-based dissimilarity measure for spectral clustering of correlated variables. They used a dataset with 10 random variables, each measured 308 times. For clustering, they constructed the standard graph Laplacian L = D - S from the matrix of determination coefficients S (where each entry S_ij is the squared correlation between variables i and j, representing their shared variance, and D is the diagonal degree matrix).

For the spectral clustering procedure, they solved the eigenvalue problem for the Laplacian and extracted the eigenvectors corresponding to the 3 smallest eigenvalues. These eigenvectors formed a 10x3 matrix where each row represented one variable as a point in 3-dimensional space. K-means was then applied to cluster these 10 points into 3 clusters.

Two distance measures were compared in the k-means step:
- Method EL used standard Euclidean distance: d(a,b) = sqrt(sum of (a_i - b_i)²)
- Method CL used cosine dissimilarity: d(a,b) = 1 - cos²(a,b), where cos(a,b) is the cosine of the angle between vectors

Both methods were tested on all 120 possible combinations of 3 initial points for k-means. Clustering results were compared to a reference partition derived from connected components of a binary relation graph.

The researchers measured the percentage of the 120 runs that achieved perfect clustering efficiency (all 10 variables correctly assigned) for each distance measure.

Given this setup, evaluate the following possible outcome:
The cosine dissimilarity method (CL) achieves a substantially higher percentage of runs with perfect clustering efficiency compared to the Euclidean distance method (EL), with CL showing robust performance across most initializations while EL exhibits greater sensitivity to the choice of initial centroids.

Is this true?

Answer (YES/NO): NO